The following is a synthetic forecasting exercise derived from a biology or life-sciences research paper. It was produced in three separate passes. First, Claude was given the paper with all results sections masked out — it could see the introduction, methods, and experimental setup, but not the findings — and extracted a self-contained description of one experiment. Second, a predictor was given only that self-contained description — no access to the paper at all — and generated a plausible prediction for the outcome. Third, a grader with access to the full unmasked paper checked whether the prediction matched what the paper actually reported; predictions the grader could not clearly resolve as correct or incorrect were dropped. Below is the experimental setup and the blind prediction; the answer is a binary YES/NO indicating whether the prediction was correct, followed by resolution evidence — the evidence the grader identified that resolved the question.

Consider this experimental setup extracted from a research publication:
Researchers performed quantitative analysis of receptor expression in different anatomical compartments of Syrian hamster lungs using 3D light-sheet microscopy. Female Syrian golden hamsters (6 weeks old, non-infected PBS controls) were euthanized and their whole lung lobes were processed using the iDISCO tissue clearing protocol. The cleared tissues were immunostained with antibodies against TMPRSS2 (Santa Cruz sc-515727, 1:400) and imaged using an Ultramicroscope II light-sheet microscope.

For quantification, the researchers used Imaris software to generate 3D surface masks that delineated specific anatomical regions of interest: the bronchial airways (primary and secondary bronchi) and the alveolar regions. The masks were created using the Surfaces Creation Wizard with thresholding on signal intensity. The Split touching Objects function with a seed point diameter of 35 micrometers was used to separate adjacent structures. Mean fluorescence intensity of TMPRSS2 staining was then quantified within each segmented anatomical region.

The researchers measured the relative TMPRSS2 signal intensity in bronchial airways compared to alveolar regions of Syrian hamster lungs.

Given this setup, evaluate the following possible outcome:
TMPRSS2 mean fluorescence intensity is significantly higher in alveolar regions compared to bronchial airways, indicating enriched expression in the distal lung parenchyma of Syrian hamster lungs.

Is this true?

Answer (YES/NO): NO